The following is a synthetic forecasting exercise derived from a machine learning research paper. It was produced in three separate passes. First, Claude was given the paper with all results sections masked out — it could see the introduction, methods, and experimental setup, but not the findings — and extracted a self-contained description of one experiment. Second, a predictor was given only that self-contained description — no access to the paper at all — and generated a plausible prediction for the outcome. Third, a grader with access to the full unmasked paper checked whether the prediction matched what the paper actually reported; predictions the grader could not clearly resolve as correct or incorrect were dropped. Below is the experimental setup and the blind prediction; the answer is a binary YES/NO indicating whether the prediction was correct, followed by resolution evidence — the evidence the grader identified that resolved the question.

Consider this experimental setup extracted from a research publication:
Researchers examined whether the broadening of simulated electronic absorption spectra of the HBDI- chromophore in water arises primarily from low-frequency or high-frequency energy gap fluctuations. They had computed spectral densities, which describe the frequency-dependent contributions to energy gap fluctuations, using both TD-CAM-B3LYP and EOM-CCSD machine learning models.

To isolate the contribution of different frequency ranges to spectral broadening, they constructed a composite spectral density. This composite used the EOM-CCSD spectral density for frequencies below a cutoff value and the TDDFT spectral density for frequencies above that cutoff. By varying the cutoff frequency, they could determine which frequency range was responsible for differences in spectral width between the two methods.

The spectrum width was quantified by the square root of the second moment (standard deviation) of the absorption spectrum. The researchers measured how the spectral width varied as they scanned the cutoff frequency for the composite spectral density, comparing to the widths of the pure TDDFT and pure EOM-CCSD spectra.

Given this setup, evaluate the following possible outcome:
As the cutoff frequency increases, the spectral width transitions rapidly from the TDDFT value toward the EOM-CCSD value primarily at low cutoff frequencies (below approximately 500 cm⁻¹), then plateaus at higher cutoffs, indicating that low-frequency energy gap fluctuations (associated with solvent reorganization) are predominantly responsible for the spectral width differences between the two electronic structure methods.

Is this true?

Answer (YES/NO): NO